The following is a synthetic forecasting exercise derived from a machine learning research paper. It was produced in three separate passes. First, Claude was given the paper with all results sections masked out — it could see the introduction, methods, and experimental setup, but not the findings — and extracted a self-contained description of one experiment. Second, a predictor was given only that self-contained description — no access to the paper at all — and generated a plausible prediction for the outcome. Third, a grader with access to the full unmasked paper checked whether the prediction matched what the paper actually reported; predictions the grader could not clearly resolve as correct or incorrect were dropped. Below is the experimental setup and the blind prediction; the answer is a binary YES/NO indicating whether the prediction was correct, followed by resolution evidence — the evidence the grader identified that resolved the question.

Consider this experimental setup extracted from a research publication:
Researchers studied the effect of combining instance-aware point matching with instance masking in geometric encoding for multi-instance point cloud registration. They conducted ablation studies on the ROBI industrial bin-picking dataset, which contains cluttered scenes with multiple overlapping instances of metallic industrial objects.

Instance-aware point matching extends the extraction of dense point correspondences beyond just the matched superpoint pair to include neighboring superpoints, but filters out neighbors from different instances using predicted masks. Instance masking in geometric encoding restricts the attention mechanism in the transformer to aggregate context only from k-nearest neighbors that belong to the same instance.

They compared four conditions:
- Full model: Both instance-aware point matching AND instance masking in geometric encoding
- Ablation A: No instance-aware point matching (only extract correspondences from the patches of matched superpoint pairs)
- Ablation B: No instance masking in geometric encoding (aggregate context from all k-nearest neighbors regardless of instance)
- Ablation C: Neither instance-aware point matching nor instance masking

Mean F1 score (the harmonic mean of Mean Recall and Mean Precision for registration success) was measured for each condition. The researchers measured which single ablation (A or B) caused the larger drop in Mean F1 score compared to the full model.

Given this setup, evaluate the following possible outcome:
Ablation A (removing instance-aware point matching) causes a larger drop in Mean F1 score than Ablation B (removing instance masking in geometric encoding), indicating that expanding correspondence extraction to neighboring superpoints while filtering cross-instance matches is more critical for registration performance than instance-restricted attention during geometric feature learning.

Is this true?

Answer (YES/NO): NO